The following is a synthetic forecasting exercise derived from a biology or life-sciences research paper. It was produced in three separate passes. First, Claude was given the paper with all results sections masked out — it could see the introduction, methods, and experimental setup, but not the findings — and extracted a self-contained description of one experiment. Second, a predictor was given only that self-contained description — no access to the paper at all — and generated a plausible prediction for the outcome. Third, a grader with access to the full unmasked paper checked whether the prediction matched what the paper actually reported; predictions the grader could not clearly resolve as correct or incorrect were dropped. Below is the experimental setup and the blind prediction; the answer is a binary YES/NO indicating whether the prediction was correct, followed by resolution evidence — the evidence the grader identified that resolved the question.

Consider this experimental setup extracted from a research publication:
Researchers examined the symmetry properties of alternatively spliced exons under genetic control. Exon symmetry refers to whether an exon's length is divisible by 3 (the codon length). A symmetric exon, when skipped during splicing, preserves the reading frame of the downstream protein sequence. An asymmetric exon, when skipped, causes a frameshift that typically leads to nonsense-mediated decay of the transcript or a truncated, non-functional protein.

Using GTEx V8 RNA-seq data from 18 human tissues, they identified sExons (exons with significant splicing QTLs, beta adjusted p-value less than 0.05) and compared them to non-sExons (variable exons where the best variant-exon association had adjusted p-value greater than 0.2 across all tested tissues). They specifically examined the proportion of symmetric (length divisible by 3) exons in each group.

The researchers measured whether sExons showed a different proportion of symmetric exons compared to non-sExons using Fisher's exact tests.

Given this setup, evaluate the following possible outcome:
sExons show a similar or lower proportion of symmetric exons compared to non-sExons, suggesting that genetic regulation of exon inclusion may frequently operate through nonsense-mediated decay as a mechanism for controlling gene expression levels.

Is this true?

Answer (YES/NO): NO